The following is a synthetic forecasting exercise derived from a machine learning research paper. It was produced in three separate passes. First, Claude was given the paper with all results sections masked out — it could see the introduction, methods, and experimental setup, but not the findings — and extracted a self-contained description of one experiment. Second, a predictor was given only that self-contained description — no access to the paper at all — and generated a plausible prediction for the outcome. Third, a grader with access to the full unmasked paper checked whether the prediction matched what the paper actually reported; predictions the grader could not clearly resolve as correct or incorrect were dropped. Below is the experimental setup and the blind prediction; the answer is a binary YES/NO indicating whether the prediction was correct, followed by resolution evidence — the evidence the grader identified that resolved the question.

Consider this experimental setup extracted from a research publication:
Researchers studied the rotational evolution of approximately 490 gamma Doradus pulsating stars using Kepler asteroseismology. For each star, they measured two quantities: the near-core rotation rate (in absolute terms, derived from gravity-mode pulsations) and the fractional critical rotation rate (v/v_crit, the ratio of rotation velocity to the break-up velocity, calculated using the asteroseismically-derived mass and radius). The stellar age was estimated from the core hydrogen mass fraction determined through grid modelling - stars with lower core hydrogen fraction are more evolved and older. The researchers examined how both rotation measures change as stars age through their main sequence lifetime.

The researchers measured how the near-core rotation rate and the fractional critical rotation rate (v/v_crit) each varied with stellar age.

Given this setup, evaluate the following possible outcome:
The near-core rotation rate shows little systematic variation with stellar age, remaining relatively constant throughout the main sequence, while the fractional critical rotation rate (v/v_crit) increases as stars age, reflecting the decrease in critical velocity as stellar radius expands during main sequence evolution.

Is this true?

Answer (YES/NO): NO